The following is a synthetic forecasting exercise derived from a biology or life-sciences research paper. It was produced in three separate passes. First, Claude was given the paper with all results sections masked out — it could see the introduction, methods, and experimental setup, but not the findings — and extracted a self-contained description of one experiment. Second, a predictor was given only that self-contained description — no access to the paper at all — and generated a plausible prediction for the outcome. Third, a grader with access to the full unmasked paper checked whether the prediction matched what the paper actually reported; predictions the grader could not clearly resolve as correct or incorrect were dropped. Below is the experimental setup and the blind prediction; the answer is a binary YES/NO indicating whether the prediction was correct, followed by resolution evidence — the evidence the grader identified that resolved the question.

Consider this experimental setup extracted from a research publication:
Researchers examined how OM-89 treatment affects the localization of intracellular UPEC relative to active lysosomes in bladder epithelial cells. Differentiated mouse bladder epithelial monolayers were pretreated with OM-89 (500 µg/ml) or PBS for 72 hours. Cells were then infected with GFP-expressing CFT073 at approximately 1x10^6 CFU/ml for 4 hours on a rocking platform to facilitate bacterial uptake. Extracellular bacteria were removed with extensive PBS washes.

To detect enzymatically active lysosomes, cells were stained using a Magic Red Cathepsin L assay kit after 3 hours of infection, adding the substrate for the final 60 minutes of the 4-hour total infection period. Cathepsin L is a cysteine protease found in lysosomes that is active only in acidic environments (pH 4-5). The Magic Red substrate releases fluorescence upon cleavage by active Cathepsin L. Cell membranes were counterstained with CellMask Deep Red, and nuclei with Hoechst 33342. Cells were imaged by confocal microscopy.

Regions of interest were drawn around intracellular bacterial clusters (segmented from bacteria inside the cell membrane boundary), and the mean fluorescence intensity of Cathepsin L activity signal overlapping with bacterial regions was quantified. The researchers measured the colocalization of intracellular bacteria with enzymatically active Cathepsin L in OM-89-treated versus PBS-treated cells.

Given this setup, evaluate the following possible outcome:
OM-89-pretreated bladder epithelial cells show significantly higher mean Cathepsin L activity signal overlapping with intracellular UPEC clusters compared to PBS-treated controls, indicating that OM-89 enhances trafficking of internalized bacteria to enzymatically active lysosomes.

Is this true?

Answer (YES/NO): YES